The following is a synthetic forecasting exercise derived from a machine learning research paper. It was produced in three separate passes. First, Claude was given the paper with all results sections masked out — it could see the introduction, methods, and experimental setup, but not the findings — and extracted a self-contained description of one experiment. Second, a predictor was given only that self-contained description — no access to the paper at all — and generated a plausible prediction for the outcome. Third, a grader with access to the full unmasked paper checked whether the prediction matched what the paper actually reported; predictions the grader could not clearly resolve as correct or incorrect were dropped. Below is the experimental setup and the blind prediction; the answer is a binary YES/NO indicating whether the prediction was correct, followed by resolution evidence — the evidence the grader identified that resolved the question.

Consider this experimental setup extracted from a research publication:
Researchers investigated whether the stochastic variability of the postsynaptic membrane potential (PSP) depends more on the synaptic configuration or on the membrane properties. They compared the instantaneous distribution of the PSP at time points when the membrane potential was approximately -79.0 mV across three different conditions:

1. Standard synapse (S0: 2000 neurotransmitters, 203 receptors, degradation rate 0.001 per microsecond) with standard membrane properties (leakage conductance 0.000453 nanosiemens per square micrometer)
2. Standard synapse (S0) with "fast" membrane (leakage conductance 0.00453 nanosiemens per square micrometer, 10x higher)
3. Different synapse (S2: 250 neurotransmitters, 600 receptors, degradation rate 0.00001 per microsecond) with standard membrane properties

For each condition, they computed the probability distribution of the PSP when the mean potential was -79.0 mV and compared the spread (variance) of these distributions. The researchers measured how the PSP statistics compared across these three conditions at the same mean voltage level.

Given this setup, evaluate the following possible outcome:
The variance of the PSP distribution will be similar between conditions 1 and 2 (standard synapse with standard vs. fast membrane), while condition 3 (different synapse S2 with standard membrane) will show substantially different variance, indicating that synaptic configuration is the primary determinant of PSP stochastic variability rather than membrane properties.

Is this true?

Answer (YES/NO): YES